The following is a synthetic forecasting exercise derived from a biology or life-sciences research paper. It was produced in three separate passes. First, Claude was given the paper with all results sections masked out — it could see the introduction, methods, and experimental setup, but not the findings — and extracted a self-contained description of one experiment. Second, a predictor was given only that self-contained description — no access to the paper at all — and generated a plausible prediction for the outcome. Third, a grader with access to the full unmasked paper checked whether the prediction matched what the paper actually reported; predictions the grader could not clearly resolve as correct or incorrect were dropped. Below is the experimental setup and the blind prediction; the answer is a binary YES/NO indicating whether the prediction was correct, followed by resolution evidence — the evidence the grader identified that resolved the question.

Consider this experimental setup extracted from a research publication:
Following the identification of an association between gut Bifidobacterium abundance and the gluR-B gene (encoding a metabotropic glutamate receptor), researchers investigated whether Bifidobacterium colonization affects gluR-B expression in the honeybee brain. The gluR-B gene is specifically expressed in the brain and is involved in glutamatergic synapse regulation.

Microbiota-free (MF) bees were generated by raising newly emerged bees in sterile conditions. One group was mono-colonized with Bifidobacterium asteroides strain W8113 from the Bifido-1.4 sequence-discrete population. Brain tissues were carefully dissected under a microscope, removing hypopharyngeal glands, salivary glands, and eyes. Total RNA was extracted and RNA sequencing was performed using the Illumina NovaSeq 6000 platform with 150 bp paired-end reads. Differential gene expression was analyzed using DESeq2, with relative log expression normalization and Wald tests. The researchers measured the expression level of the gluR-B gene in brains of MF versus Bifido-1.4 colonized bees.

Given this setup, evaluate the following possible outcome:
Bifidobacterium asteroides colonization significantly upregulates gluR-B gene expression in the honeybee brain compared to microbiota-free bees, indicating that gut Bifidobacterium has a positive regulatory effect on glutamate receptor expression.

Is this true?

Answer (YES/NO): YES